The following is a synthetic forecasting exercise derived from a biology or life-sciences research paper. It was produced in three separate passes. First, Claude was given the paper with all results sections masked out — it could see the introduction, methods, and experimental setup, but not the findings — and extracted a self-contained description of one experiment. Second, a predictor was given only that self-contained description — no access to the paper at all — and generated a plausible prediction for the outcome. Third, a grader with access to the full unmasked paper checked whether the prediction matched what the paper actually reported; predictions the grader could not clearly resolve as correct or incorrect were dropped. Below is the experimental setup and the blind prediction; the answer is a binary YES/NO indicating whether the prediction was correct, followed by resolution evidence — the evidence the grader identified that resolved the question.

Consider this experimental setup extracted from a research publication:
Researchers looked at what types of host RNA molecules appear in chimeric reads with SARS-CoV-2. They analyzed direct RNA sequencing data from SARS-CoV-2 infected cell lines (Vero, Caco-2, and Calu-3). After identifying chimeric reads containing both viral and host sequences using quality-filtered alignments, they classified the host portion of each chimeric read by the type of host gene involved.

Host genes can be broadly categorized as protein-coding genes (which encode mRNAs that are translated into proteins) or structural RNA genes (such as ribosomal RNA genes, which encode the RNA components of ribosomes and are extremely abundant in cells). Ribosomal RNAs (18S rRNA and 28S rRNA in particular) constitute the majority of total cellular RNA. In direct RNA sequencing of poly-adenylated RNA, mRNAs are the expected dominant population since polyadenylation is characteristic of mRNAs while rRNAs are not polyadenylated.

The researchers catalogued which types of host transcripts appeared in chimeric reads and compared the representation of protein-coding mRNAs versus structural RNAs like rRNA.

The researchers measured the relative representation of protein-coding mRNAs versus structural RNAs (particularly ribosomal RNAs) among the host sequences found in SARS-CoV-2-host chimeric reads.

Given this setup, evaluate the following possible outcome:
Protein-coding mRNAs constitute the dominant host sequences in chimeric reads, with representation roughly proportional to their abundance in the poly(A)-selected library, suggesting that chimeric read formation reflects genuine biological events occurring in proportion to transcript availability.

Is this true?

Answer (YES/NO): NO